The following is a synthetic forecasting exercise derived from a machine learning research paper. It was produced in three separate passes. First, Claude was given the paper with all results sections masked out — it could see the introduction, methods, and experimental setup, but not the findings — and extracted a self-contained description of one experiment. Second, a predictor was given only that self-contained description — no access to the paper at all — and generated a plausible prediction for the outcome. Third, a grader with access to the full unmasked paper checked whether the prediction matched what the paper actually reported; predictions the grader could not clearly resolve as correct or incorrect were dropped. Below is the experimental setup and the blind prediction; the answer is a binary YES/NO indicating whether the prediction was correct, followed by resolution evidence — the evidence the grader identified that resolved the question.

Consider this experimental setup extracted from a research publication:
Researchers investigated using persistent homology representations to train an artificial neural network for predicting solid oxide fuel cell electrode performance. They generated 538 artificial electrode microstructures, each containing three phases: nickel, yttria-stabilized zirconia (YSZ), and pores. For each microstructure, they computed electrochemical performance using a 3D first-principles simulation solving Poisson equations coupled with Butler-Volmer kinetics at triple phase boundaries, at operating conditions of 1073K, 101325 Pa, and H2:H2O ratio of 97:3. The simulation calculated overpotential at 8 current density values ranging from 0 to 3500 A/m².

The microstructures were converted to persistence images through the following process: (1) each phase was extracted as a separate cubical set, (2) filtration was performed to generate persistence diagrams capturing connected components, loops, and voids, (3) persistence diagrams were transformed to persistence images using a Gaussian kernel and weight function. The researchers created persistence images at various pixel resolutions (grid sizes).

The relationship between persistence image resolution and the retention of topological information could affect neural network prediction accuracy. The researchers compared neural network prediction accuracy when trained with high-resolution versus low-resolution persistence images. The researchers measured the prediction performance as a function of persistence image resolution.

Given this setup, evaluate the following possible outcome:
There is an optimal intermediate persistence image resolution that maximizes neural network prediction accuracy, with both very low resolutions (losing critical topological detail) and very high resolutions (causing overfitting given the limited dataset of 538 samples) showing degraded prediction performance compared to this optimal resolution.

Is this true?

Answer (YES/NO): NO